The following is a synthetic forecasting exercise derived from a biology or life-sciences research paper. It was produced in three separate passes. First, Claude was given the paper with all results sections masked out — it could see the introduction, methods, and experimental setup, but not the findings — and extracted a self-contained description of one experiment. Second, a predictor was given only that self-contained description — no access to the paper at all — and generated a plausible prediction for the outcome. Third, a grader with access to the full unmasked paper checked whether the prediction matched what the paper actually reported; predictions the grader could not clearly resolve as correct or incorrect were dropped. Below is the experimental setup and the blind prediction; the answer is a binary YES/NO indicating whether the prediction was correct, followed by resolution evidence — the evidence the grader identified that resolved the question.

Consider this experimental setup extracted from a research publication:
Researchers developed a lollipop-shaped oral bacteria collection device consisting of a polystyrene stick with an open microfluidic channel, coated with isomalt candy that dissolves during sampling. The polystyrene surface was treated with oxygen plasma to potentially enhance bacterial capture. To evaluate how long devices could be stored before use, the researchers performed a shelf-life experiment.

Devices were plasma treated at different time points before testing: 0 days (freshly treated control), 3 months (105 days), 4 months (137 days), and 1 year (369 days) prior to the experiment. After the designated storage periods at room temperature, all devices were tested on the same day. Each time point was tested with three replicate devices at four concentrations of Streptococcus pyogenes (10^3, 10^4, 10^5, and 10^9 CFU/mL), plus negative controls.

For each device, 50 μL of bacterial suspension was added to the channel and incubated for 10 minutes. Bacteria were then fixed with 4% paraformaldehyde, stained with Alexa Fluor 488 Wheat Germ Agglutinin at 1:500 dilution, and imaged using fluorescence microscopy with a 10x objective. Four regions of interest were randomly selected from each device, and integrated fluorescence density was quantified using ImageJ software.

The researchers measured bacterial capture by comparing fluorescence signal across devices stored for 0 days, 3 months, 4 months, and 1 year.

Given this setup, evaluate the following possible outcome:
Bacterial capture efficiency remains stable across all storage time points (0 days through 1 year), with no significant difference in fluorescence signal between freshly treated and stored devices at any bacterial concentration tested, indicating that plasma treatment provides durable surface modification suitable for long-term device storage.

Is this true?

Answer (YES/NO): NO